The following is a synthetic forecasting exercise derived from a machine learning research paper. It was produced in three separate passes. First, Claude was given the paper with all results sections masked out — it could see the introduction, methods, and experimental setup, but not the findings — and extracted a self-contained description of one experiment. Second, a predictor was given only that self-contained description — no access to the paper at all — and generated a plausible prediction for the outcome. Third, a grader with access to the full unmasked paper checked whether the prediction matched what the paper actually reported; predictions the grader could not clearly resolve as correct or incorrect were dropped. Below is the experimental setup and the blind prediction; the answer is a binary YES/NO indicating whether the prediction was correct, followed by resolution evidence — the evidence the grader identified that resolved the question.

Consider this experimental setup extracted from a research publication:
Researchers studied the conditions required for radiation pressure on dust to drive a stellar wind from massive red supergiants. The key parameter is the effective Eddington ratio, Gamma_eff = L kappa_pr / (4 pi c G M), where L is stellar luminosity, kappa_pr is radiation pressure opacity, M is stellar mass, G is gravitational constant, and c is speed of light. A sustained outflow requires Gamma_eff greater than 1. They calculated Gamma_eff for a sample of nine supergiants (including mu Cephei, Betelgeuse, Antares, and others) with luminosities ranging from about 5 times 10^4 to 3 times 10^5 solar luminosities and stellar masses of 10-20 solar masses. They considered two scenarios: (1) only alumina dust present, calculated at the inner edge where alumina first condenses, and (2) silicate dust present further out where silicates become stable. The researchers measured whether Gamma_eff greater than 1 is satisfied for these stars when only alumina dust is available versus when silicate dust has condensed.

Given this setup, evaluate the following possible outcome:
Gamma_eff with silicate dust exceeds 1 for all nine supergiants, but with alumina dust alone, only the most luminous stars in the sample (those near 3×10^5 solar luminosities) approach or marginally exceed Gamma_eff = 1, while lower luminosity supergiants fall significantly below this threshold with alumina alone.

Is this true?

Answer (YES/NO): NO